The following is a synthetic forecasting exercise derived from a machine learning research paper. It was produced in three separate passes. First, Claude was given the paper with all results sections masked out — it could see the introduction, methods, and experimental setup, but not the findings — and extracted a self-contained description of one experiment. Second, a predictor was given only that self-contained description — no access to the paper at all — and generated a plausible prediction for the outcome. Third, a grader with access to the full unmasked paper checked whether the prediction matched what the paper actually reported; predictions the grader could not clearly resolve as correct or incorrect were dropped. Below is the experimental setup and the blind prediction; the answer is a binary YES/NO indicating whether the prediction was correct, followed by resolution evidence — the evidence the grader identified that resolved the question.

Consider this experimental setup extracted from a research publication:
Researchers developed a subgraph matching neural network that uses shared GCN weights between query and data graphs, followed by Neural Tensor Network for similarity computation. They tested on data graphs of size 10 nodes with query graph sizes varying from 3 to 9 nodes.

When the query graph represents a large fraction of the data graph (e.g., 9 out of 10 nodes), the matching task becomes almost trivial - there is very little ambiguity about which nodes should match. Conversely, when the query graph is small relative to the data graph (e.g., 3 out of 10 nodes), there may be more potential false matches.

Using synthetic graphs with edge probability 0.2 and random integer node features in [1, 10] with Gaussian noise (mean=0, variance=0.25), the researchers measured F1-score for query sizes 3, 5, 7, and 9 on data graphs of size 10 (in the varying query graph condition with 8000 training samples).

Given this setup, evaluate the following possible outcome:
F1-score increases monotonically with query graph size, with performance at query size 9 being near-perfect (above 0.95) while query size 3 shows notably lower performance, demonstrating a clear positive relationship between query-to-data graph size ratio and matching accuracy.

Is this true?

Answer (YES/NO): NO